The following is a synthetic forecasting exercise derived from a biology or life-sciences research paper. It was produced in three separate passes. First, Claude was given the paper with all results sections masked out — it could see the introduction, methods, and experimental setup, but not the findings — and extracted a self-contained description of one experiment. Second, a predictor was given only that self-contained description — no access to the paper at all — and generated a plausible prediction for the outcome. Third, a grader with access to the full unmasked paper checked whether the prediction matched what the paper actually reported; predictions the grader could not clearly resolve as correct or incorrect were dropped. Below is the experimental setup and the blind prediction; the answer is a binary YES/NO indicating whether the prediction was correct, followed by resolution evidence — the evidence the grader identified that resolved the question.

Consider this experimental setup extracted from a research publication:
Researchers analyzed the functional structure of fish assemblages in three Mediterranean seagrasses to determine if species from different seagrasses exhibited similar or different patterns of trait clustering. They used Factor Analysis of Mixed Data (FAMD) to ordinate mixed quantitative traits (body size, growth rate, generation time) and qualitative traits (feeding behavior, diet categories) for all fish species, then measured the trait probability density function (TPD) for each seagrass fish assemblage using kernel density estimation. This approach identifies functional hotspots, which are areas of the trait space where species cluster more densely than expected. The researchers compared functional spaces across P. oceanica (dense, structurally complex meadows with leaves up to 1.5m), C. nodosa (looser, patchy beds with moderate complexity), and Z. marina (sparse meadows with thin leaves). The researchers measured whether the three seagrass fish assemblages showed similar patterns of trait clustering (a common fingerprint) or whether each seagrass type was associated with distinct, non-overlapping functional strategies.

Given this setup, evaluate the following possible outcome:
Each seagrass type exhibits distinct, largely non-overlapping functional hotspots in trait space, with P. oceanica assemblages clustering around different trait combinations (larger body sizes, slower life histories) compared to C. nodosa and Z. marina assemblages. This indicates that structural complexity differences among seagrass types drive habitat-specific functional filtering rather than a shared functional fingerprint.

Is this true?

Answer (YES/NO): NO